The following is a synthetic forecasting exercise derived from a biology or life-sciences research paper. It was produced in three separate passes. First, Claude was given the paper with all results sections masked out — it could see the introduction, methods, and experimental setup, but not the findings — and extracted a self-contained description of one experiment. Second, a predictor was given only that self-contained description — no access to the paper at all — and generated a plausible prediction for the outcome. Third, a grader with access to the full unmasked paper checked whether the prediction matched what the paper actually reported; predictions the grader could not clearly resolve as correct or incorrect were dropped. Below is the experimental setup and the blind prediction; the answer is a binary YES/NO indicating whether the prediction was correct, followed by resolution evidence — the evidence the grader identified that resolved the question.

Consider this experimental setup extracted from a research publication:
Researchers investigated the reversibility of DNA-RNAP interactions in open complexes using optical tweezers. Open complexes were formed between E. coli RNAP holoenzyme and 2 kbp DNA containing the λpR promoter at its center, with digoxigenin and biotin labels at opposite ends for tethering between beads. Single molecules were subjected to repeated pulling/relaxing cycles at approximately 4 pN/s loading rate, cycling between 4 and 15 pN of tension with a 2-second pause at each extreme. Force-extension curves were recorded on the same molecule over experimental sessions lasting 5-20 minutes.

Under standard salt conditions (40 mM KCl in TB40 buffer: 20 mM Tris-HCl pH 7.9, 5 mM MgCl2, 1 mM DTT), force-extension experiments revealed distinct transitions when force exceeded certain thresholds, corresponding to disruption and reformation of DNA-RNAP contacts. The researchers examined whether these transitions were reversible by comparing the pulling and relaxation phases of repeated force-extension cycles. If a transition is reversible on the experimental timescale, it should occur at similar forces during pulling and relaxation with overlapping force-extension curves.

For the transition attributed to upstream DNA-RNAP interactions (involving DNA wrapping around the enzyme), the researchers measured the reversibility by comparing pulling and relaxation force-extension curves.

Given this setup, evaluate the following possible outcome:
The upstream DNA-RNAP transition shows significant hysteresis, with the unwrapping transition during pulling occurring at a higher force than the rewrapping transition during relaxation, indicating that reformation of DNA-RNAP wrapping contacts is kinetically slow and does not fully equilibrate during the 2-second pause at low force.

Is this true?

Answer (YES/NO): NO